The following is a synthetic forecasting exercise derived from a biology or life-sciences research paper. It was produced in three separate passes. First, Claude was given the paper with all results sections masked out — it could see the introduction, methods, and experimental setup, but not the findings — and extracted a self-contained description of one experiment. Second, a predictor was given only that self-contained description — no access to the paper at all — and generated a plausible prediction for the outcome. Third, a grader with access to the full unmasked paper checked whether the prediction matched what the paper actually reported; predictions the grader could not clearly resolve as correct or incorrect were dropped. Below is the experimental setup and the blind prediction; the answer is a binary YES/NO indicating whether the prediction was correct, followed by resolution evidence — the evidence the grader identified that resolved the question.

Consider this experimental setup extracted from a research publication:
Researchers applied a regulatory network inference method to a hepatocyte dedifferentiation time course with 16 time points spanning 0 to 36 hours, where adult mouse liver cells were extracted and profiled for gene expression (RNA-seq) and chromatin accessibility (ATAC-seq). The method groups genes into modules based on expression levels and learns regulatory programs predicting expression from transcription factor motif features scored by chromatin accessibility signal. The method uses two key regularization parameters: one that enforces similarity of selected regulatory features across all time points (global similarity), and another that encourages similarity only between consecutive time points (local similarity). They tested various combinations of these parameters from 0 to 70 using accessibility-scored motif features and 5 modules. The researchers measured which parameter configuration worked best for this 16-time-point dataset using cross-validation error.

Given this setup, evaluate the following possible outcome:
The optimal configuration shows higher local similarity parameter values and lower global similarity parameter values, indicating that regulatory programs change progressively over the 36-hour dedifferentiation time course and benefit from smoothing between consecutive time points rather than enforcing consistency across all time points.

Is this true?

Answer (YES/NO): NO